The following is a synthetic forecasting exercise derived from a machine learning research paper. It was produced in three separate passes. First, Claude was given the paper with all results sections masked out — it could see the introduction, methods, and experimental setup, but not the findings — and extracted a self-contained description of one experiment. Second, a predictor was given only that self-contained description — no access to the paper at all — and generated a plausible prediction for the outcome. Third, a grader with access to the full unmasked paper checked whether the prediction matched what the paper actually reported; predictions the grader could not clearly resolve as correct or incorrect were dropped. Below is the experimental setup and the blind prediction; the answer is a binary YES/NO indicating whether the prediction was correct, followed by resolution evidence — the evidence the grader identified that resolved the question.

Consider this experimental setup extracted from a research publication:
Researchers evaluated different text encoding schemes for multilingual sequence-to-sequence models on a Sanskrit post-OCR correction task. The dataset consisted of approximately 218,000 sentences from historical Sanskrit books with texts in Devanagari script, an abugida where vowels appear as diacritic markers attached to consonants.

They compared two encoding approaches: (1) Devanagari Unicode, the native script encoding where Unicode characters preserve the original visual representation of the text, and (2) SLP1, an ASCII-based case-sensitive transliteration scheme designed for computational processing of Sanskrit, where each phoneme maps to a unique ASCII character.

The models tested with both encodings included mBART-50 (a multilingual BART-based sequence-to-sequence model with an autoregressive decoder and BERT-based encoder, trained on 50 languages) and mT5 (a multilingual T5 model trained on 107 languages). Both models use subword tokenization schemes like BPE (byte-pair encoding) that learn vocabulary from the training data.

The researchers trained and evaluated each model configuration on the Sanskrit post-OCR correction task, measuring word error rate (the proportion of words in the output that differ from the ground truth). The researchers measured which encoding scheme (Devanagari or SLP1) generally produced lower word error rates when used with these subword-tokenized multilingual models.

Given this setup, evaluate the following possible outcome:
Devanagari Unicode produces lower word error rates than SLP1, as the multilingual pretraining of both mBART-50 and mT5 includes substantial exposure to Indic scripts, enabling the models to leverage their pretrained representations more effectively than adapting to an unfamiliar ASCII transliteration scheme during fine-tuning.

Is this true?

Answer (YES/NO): YES